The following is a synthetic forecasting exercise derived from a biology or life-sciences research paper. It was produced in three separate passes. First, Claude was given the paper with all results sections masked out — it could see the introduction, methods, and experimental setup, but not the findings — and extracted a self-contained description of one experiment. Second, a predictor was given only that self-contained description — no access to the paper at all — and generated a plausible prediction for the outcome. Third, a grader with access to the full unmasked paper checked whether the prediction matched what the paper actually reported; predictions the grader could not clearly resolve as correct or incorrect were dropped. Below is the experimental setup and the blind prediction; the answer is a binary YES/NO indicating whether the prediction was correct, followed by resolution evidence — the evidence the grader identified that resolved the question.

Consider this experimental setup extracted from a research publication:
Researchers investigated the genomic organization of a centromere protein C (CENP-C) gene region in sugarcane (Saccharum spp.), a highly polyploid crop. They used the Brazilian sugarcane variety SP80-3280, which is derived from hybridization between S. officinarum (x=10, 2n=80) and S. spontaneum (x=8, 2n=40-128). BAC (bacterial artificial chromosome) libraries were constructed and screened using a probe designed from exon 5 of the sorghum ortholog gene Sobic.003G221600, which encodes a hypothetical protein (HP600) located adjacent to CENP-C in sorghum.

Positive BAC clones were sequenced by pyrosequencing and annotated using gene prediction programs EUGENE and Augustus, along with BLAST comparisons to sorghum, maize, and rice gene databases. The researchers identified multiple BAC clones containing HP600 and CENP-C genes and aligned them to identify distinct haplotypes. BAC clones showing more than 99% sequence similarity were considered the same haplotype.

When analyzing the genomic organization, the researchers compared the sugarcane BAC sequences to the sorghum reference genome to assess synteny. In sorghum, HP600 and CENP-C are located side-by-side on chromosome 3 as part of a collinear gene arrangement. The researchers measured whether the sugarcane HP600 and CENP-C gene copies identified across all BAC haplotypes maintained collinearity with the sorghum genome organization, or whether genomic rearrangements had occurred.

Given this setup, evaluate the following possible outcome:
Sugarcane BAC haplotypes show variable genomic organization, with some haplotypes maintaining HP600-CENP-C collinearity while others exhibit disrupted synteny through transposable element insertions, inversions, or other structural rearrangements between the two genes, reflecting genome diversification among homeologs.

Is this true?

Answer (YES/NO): YES